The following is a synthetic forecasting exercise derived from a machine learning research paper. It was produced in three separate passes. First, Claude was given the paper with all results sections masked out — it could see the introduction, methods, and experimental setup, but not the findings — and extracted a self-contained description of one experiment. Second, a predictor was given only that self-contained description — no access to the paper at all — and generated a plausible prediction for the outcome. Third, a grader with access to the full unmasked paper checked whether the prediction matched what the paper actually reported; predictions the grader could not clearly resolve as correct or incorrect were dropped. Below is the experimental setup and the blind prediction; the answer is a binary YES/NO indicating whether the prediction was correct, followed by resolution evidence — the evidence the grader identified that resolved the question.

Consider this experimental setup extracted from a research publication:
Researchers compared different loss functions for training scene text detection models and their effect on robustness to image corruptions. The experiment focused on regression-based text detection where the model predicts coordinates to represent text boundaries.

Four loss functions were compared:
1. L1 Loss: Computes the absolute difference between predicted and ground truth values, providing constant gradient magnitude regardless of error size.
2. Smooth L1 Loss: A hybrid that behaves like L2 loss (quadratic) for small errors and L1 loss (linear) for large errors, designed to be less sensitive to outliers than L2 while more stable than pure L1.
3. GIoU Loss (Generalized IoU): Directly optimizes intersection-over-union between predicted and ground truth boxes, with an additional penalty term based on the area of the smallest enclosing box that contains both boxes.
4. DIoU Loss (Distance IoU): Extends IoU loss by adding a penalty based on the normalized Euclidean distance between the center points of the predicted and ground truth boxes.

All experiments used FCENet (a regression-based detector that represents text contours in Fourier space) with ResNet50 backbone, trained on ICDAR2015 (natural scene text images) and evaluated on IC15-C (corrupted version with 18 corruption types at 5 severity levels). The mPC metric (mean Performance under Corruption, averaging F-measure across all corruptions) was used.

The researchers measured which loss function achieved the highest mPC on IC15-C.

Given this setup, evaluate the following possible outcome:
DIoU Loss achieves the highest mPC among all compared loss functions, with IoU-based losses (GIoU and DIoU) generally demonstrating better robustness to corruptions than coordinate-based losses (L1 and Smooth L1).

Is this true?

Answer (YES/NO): NO